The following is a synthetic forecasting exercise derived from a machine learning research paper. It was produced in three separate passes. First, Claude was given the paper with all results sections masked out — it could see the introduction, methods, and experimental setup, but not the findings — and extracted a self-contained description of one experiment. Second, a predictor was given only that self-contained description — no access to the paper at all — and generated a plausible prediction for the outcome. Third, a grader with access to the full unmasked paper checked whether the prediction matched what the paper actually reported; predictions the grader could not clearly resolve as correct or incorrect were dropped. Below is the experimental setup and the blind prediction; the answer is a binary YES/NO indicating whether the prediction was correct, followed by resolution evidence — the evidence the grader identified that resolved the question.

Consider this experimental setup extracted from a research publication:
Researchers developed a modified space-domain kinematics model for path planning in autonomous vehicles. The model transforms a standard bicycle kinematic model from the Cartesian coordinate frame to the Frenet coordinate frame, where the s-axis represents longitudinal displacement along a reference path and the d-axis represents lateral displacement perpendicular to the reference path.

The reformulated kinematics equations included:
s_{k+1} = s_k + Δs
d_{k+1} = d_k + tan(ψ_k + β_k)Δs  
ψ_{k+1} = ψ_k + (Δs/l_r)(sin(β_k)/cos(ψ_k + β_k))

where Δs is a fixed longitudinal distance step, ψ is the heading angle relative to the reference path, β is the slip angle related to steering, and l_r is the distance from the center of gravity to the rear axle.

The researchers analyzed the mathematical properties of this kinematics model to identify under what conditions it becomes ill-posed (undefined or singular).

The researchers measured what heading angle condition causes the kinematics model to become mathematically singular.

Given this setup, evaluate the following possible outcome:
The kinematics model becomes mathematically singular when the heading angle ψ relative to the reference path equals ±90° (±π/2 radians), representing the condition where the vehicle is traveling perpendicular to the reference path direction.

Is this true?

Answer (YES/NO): NO